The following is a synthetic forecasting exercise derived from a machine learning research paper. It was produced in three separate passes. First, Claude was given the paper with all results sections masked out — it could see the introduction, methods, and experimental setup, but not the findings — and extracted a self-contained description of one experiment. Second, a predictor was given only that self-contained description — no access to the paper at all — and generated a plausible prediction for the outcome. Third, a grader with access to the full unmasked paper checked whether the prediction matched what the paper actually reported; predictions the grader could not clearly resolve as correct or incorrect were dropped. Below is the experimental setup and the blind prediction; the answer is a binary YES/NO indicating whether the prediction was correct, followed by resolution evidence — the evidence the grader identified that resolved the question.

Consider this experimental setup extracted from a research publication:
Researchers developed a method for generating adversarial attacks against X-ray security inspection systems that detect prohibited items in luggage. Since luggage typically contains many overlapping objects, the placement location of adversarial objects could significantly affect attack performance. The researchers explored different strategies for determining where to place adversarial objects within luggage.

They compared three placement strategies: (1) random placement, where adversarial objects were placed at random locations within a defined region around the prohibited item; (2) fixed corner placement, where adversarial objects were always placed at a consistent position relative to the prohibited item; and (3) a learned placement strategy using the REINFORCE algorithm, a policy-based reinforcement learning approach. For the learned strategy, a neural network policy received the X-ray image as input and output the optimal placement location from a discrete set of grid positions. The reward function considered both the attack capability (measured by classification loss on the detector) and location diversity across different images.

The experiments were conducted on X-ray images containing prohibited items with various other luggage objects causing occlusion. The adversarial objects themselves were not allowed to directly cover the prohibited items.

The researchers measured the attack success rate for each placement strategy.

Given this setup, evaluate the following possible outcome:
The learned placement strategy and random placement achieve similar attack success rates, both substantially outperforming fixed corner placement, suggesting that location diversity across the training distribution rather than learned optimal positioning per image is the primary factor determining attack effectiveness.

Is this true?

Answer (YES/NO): NO